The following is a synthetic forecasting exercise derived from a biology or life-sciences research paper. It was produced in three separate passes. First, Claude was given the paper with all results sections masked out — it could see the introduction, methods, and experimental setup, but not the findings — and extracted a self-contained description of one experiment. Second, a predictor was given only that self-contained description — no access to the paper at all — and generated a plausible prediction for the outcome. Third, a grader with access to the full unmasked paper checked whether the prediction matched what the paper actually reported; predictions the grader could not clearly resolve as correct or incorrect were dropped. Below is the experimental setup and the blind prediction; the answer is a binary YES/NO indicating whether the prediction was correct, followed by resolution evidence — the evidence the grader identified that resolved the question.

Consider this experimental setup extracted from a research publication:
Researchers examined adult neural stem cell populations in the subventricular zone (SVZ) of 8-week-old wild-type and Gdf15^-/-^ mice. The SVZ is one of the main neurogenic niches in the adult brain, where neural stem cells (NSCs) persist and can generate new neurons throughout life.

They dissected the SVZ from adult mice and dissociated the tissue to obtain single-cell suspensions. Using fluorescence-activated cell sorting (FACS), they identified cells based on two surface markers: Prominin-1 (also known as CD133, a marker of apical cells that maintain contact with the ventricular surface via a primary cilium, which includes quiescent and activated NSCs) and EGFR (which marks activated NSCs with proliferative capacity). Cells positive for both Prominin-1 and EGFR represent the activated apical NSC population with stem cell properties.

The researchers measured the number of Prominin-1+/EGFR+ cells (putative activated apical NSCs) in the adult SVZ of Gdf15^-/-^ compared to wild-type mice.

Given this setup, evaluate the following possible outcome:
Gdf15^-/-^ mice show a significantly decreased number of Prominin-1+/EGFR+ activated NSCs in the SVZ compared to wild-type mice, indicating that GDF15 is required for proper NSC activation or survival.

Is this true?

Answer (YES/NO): NO